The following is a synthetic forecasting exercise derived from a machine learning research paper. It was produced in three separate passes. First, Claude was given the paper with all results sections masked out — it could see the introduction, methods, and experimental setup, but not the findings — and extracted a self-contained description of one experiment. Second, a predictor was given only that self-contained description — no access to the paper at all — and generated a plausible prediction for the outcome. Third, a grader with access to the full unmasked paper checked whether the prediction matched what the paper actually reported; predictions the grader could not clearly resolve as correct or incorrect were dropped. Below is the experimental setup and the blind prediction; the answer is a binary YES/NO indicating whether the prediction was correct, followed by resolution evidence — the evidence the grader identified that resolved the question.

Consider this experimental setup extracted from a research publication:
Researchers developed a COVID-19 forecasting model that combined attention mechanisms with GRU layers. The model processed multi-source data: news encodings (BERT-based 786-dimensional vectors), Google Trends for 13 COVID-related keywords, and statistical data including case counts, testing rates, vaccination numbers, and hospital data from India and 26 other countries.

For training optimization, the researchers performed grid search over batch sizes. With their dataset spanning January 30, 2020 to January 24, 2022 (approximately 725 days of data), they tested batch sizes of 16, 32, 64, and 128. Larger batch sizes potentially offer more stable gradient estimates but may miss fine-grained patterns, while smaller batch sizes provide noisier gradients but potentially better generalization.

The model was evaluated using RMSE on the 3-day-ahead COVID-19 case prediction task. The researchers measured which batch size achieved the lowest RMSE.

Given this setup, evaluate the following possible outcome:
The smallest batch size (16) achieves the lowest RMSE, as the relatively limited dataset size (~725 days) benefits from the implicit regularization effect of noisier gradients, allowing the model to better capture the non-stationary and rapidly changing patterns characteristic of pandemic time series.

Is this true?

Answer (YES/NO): NO